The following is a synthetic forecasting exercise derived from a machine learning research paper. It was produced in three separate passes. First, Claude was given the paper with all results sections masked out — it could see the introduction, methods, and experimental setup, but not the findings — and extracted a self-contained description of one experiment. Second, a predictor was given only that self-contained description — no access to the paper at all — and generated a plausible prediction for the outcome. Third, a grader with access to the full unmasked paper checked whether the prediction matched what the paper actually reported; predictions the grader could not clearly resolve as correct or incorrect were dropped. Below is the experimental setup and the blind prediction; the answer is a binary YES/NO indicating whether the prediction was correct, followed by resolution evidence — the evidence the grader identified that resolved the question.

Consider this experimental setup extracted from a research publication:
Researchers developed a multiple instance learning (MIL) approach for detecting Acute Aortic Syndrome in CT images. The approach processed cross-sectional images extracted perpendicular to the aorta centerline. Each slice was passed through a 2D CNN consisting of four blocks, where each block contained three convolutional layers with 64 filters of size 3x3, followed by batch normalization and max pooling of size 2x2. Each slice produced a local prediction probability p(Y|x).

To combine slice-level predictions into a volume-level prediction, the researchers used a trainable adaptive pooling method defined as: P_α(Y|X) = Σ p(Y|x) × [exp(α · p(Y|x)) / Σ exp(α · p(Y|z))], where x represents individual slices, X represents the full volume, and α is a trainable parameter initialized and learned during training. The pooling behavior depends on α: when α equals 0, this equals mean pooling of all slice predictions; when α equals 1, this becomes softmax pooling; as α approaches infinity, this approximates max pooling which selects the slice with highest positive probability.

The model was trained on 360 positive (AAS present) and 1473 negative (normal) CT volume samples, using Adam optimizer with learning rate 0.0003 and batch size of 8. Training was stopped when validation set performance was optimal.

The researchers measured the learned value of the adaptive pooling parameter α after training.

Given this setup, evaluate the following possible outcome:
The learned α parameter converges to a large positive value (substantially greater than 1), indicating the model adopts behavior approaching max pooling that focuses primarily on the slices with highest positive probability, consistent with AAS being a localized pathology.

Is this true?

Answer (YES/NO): NO